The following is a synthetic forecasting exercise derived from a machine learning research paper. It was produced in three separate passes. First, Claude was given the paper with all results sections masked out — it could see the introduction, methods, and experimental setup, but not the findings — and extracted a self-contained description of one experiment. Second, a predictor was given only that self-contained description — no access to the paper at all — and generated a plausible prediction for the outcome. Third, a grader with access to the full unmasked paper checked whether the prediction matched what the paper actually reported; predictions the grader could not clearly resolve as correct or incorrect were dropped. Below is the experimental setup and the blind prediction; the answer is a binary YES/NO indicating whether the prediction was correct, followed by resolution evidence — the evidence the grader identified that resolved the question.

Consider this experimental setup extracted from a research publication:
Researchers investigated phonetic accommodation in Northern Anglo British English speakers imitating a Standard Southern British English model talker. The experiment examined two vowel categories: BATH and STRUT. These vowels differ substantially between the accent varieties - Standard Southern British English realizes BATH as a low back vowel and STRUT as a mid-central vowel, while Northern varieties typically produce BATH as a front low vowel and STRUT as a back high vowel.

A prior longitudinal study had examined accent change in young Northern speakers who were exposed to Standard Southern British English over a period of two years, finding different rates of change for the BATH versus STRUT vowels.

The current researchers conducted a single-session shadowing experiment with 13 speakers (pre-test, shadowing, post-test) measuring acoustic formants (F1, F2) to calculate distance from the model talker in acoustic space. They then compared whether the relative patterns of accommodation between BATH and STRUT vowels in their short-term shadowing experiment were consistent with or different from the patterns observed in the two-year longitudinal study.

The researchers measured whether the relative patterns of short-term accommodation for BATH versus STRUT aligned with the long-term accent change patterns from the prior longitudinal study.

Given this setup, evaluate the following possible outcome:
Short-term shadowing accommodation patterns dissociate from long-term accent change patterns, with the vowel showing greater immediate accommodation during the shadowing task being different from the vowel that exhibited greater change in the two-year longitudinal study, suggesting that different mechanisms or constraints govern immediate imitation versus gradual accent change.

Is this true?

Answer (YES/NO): NO